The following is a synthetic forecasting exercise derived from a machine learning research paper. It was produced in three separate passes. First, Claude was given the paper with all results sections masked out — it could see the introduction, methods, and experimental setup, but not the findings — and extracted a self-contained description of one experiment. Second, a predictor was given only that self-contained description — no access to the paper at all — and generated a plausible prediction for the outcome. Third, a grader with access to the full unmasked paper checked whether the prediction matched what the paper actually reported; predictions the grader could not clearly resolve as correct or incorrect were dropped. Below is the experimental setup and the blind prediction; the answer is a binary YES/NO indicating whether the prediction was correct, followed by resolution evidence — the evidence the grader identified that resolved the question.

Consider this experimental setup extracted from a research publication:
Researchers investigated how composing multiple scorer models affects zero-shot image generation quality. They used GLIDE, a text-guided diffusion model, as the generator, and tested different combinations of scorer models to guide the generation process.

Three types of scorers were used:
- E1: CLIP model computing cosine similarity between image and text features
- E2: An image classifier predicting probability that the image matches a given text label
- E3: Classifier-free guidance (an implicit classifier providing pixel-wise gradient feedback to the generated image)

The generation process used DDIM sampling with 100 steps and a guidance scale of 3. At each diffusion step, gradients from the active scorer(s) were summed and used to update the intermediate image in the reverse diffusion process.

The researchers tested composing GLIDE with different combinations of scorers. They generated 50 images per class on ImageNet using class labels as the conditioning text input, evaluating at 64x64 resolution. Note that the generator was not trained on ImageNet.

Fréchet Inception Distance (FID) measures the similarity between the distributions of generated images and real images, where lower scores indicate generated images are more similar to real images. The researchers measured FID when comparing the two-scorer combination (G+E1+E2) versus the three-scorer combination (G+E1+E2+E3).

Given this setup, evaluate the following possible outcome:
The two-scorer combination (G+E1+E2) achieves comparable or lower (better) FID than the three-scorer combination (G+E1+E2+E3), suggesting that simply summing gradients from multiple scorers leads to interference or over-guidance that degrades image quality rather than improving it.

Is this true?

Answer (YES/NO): NO